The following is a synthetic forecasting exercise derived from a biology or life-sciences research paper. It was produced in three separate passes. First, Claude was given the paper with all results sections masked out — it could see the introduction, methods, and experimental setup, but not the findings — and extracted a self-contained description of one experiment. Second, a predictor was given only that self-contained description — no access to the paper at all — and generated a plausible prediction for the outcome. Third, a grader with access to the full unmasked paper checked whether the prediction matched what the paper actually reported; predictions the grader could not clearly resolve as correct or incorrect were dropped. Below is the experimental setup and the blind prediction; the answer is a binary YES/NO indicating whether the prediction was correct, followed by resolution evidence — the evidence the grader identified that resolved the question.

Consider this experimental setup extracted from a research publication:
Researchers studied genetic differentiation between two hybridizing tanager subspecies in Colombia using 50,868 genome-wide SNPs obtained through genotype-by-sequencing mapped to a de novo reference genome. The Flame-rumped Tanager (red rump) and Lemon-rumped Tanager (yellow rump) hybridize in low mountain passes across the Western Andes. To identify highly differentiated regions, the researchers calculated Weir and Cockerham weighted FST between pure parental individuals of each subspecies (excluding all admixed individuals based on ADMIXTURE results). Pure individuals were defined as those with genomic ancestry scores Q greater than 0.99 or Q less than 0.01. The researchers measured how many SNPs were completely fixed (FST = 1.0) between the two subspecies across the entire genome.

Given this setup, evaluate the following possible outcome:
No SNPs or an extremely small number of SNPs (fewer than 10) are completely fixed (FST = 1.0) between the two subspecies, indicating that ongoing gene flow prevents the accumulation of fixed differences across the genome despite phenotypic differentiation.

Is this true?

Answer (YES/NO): YES